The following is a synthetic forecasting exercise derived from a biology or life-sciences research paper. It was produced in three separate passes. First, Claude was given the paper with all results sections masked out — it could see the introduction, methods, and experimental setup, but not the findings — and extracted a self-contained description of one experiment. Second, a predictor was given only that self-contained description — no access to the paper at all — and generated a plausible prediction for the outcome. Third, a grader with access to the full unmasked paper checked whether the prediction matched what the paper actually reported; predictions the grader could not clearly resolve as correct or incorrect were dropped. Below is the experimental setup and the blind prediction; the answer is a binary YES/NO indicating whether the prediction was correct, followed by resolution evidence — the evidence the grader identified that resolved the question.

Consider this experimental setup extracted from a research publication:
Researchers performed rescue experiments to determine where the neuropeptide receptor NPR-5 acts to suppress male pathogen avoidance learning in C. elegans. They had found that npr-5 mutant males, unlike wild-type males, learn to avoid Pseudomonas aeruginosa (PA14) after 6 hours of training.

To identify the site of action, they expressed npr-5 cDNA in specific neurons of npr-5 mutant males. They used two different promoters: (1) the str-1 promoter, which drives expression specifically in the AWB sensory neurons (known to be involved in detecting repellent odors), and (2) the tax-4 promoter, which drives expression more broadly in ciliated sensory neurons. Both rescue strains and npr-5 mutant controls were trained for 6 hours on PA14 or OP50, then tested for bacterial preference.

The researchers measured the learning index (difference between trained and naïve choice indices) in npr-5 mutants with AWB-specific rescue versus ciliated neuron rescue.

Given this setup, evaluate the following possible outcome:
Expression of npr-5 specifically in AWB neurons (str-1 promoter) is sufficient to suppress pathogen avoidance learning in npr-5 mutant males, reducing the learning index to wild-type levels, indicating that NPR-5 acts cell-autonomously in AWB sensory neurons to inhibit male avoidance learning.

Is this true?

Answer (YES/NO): NO